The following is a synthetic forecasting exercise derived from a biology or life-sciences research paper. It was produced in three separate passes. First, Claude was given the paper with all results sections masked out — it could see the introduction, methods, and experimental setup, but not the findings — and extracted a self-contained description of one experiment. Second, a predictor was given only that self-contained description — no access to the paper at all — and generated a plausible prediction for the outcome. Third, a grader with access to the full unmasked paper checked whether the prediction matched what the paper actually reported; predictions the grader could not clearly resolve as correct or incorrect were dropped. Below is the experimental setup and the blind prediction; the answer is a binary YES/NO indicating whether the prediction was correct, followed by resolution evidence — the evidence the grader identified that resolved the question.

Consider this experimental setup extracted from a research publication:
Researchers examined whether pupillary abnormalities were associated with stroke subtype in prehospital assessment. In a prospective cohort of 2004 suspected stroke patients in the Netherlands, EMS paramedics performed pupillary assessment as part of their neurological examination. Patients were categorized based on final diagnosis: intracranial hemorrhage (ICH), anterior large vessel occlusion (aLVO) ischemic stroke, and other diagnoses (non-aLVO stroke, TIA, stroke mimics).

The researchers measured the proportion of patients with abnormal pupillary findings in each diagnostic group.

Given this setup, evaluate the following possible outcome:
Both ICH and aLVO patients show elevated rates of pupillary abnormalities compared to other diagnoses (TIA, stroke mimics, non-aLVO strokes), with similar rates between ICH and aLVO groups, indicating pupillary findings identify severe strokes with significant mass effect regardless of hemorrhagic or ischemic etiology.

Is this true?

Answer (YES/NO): NO